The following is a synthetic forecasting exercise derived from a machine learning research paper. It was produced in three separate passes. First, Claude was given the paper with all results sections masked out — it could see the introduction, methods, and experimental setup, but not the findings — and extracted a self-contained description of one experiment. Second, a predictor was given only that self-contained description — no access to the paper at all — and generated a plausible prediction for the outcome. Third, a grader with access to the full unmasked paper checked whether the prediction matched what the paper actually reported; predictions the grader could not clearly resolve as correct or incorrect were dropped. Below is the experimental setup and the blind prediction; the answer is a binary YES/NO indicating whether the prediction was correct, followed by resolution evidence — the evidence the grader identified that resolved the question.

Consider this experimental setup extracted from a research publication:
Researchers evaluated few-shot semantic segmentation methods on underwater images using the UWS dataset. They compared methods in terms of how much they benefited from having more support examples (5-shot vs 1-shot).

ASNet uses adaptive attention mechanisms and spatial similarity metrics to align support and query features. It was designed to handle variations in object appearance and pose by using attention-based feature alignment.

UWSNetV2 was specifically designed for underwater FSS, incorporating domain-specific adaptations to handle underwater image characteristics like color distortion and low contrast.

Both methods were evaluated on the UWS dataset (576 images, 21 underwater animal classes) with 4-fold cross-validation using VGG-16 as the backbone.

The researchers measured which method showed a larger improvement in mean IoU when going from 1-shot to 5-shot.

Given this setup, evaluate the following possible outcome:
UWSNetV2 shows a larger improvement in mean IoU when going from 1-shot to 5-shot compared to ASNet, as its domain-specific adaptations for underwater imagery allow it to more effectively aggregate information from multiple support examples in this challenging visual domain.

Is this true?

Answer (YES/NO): NO